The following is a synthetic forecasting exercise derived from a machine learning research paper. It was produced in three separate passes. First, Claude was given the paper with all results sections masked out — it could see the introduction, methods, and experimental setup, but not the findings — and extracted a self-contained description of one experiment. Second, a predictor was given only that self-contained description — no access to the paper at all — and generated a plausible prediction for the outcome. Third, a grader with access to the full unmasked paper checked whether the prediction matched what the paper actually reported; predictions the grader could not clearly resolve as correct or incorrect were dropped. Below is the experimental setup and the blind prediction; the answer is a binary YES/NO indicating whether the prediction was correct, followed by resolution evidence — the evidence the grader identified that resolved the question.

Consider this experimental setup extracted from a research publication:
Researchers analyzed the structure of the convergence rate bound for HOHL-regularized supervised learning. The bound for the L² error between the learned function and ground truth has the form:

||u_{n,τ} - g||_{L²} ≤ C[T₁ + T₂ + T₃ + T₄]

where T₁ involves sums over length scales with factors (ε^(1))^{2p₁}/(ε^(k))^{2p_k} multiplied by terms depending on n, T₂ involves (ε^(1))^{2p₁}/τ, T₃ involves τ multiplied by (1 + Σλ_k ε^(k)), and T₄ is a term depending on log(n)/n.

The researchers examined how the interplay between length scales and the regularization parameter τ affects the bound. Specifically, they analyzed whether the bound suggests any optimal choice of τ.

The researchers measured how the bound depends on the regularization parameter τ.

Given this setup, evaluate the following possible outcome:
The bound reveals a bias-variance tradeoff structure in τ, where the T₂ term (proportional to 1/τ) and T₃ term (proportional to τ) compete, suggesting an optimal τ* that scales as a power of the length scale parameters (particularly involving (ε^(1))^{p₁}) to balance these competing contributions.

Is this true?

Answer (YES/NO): NO